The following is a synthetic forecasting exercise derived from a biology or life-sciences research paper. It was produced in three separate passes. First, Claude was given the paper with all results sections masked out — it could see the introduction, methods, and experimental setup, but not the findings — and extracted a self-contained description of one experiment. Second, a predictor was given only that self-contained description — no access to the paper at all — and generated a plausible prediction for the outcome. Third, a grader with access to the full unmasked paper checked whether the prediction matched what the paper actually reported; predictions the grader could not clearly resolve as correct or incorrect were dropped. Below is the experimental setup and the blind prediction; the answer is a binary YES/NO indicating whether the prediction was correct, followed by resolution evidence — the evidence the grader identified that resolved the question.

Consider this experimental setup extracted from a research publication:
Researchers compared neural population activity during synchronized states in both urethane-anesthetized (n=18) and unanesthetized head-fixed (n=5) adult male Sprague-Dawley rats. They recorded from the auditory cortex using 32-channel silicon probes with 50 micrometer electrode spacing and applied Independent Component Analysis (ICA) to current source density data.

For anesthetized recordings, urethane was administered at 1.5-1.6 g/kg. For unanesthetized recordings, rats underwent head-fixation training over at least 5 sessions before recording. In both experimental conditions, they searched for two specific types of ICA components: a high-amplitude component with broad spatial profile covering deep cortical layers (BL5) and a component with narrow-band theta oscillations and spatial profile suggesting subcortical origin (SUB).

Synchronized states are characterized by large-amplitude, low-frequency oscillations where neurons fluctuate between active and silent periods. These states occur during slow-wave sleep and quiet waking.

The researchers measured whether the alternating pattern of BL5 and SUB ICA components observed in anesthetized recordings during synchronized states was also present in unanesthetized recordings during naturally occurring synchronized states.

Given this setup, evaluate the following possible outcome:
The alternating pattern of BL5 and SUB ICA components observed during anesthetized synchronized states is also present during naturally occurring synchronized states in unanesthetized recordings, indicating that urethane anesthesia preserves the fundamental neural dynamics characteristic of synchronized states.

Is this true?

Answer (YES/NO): YES